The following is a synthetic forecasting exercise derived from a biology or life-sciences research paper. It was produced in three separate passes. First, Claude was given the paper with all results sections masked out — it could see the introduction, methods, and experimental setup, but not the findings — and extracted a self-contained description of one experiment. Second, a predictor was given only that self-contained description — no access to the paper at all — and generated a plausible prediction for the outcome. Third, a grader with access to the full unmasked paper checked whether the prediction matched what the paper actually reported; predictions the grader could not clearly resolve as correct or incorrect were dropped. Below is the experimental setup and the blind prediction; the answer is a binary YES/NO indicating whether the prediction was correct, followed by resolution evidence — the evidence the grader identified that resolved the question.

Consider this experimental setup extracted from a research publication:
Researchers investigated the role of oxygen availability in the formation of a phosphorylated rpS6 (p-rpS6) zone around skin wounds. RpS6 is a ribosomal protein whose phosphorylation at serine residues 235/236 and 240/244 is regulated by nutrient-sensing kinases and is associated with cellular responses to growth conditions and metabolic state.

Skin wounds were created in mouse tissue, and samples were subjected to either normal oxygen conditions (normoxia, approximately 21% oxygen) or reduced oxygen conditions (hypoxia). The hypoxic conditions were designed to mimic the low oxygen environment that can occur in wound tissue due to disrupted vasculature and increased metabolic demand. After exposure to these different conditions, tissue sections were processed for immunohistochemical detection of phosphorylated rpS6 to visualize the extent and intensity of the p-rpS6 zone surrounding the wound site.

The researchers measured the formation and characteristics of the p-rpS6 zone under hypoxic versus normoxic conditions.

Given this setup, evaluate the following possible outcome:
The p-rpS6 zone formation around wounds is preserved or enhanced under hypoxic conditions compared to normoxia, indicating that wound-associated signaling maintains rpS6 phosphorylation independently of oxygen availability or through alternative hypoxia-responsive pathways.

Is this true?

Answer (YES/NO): NO